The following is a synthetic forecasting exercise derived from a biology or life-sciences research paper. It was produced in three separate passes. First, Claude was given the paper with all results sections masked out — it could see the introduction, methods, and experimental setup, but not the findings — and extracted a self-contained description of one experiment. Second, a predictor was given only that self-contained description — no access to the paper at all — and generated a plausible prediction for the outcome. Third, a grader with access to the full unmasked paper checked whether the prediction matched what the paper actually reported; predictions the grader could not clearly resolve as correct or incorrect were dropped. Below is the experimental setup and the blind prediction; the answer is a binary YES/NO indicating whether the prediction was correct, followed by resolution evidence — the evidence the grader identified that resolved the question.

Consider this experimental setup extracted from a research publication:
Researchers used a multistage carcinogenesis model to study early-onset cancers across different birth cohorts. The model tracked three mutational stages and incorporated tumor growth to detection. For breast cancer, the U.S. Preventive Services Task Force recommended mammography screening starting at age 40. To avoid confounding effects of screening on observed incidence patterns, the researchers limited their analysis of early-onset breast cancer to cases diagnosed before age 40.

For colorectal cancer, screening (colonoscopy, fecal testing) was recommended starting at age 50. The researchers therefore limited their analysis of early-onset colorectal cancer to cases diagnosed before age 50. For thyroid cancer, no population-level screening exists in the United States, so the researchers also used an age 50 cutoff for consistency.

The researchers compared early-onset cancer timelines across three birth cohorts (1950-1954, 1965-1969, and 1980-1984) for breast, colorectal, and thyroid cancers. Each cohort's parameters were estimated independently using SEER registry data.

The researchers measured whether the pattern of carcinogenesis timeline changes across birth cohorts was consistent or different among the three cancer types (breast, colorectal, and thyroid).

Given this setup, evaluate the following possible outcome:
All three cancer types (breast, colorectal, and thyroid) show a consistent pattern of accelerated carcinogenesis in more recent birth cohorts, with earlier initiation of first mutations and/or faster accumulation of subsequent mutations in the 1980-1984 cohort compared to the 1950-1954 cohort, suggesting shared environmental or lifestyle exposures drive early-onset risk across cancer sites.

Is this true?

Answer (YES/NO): NO